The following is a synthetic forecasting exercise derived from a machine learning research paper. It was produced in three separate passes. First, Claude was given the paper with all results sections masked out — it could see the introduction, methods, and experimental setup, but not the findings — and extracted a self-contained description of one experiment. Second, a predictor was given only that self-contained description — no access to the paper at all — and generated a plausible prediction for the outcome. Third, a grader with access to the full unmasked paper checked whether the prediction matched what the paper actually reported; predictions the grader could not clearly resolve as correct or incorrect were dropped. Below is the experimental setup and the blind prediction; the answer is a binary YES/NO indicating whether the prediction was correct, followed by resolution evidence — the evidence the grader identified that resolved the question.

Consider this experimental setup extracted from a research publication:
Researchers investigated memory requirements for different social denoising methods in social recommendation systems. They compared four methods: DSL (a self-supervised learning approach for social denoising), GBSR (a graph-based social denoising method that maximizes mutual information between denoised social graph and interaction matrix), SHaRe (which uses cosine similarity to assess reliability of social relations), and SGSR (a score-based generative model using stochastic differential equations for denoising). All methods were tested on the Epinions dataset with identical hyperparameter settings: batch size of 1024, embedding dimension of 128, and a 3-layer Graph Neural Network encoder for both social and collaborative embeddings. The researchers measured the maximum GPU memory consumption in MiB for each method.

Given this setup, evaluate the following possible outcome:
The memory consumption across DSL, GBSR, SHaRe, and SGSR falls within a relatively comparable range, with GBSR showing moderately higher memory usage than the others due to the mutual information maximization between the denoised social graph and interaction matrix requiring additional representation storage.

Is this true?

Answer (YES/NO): NO